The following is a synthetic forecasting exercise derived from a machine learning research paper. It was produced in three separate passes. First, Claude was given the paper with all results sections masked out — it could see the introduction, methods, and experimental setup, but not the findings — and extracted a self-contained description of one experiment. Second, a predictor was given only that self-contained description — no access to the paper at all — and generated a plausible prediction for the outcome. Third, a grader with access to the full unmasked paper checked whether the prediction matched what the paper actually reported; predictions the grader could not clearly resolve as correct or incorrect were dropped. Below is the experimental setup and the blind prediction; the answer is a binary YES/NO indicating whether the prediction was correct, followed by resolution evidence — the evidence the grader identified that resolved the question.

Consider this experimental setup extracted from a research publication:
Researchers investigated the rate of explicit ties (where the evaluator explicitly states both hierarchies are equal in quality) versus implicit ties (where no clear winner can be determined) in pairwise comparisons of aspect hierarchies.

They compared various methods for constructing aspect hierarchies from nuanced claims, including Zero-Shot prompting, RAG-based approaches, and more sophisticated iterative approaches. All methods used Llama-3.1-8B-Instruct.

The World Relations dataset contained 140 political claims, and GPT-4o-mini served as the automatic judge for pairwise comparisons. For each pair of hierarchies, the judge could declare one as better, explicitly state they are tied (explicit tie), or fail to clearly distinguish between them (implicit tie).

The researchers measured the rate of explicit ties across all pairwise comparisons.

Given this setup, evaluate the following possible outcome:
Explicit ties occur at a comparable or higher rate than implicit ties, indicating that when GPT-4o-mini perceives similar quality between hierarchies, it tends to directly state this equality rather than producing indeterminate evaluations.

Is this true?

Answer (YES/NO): NO